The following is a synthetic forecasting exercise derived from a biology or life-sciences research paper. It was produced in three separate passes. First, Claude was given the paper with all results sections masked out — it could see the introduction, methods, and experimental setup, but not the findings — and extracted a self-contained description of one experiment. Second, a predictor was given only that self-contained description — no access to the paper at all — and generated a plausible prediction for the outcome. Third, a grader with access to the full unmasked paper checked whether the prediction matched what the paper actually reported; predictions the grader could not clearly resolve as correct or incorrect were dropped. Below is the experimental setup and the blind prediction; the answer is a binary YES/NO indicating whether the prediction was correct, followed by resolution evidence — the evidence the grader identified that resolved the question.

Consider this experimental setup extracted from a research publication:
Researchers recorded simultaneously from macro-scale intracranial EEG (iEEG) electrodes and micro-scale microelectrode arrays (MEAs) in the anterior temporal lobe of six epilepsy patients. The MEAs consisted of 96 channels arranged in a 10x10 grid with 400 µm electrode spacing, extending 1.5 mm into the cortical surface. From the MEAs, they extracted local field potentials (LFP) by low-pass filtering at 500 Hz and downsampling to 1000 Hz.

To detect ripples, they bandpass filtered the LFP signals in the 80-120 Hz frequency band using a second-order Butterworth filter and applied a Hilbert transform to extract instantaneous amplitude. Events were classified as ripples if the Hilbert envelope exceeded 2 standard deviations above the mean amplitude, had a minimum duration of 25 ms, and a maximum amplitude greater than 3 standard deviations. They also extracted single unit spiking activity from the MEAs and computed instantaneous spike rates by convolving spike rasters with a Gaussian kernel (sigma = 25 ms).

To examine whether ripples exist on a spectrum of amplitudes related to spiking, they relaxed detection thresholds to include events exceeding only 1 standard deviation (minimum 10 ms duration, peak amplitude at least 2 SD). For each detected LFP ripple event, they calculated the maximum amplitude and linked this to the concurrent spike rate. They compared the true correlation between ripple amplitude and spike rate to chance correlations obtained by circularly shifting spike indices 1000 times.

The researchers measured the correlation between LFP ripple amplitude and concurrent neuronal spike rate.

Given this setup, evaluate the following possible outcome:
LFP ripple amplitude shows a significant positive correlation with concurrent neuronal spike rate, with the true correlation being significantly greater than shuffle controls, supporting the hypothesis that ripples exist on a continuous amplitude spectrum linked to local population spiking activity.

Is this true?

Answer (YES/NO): YES